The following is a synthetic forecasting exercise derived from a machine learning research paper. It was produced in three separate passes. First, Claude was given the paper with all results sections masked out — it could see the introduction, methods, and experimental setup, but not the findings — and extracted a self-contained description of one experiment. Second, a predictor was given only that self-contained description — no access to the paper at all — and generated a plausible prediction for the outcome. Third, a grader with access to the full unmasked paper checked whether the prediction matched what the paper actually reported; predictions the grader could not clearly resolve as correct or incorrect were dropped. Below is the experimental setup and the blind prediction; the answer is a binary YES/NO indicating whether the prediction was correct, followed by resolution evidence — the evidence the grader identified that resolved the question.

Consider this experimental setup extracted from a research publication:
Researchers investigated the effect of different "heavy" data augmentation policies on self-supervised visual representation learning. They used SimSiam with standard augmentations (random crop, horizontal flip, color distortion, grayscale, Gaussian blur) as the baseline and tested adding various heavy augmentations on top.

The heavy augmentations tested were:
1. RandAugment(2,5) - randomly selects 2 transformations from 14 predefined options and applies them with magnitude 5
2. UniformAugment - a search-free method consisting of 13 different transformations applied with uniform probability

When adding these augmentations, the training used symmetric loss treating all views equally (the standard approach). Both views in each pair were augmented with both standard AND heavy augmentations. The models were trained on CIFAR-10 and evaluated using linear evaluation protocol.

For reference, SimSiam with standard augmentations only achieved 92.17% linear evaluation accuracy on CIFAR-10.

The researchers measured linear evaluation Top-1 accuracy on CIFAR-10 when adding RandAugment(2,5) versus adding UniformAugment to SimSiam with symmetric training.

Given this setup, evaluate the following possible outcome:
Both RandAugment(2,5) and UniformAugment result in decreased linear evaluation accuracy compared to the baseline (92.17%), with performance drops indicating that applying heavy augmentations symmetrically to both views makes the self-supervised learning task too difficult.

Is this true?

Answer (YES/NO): YES